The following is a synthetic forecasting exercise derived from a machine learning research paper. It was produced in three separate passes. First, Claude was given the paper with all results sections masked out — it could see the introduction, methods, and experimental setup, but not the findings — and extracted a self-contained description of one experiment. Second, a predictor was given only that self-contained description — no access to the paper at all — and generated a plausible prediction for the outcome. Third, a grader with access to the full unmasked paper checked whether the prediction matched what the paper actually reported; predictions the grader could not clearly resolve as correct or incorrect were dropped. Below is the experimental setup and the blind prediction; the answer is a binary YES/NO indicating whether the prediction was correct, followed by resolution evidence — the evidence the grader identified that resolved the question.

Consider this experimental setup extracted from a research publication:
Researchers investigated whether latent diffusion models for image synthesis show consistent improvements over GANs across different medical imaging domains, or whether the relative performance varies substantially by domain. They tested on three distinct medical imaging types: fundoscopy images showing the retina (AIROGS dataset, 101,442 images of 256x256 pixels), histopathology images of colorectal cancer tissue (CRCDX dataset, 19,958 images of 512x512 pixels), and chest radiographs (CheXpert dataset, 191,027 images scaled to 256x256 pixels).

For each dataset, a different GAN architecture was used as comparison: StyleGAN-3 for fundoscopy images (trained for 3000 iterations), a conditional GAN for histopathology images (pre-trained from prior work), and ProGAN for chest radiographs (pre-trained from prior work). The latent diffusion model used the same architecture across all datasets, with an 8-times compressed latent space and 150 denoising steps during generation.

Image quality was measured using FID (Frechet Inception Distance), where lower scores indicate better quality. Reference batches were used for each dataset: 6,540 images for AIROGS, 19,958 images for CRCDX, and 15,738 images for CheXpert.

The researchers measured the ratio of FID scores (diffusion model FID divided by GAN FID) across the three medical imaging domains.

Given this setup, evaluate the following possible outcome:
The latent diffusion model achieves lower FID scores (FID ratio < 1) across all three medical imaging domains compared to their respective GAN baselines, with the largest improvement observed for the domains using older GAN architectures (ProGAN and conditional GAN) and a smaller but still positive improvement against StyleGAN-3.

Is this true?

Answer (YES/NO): NO